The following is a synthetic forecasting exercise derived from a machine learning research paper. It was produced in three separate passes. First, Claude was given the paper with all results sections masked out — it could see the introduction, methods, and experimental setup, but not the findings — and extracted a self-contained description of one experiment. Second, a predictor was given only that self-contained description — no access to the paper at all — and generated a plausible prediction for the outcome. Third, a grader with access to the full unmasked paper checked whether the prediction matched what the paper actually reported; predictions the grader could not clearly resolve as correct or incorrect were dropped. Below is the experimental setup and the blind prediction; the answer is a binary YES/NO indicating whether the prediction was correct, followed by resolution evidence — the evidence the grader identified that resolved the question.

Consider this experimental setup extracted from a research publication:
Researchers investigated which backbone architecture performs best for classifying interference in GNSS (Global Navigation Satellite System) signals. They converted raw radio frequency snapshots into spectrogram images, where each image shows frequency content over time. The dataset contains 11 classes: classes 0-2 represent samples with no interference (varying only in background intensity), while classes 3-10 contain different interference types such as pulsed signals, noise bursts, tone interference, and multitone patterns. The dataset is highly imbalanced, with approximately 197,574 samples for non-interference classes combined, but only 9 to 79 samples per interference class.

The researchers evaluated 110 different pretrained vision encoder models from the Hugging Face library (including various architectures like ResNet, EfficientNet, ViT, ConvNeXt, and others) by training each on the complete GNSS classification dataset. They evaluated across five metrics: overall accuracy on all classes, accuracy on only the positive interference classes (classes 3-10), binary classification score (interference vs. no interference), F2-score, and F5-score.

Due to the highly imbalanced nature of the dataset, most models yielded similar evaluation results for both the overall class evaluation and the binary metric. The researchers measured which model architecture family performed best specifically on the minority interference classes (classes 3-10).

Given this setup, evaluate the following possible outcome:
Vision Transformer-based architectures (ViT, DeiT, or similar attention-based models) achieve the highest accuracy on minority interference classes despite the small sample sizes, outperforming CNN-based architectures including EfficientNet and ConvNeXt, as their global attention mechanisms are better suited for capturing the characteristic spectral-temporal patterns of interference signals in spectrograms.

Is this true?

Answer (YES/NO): NO